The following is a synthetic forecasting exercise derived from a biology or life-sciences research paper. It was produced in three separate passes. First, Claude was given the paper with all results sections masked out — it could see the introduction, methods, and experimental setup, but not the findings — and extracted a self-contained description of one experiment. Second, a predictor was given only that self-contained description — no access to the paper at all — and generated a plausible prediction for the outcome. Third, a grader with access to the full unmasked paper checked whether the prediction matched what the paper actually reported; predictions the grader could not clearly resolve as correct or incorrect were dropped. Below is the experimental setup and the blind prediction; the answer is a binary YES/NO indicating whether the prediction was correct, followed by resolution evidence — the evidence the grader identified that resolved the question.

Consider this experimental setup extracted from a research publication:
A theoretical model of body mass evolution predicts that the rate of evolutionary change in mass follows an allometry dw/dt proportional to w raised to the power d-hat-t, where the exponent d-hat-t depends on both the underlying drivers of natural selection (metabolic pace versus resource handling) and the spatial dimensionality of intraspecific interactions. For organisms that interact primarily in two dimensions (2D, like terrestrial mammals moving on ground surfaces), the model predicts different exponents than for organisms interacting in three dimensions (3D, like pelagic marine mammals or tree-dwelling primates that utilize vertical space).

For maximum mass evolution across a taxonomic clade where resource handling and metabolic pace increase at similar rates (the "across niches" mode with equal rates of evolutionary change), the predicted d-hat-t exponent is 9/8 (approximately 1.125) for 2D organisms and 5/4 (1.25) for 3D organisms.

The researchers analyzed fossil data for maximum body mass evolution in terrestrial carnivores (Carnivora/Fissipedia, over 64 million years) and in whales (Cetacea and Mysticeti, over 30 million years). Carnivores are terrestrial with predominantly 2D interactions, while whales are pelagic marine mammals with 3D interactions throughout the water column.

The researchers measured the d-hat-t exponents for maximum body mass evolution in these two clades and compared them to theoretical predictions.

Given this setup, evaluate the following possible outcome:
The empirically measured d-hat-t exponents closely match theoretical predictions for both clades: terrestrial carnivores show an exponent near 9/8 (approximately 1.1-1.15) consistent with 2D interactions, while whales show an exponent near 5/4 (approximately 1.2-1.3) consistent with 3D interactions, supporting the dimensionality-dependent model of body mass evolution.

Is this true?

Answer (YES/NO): YES